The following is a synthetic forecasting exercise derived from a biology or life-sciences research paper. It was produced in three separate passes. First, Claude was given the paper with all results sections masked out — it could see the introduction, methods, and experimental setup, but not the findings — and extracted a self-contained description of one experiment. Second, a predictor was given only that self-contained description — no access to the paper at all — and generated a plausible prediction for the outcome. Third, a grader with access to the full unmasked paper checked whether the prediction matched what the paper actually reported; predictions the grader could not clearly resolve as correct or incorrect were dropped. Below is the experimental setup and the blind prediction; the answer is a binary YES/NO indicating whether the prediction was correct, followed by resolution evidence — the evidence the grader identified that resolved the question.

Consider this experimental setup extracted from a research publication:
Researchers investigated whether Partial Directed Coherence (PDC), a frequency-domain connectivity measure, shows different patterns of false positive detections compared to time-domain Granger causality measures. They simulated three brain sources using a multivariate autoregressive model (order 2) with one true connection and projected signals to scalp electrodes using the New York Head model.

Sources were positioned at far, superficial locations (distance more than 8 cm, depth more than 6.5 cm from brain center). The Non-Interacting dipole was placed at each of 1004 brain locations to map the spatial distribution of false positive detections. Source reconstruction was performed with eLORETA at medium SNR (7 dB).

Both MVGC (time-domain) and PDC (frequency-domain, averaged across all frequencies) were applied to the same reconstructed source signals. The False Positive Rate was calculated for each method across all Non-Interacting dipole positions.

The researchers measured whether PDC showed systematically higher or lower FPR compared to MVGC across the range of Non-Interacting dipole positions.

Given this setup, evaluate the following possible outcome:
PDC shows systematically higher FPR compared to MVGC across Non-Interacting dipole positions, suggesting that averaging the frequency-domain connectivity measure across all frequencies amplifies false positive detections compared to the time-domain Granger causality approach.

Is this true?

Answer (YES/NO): NO